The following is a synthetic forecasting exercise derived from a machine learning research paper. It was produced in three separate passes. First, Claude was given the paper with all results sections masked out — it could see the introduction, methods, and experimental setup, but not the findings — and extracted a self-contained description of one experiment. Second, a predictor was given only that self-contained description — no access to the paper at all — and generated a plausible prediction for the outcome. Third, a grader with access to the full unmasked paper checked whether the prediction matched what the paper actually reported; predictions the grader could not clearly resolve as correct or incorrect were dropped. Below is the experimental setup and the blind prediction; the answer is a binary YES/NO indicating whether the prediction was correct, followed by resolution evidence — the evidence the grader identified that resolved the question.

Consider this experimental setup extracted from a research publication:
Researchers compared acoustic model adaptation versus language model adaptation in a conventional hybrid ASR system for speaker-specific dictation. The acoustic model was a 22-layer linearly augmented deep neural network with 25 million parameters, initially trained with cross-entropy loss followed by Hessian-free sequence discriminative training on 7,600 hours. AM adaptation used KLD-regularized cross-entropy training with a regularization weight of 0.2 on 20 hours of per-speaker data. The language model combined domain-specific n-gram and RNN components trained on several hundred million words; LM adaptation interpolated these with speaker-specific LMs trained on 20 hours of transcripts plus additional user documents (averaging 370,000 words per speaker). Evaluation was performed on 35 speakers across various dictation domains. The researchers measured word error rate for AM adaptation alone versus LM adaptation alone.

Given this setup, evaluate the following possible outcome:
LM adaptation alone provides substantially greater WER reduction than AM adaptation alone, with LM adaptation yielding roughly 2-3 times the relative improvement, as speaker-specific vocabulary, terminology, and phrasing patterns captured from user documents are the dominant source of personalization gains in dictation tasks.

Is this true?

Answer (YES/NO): NO